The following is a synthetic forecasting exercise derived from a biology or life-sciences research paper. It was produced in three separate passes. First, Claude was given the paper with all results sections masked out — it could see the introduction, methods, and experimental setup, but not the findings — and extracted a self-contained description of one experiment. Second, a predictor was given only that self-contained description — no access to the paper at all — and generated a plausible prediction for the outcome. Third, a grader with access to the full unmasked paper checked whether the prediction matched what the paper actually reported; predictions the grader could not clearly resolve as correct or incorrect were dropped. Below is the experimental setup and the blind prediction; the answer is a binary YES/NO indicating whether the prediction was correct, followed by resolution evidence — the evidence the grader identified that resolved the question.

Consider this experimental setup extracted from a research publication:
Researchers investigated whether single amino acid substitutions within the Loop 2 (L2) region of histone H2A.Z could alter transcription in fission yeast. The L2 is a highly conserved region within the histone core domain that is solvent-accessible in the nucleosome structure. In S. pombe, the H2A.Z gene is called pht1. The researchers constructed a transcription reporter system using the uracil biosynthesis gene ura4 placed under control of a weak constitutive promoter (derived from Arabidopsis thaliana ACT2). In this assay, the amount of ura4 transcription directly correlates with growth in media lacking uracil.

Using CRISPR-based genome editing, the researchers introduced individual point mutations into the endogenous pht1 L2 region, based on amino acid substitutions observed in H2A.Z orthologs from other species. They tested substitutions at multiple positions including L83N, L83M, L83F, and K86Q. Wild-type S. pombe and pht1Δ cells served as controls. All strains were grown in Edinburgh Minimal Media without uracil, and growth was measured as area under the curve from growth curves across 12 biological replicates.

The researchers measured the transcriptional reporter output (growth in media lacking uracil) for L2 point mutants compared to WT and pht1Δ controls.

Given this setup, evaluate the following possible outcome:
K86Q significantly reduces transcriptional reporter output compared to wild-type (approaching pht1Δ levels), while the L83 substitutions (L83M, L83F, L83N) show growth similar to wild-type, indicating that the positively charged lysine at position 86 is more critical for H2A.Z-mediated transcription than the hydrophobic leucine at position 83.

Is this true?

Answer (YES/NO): NO